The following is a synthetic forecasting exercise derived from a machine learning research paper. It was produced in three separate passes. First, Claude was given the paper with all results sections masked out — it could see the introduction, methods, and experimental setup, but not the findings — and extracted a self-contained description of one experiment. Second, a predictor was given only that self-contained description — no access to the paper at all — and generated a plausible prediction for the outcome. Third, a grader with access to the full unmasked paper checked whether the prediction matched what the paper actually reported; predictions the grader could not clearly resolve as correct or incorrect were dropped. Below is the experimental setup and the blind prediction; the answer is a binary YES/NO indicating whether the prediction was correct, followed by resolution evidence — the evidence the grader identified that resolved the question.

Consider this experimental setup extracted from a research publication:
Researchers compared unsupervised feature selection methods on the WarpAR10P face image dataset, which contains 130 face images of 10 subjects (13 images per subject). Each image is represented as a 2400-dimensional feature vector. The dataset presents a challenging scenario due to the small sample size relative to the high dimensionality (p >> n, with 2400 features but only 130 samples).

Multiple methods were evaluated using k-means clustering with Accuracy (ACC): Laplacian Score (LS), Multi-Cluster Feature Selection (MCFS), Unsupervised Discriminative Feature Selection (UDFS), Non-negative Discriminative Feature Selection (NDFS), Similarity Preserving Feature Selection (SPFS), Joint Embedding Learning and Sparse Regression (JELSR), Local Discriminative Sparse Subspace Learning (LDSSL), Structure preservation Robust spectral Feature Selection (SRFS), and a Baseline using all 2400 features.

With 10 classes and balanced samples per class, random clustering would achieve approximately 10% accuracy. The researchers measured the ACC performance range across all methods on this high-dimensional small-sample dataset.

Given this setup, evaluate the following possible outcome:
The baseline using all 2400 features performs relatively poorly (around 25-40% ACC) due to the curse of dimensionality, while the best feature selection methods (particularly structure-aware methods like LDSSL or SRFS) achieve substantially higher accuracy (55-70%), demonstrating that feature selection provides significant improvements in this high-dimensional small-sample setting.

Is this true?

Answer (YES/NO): NO